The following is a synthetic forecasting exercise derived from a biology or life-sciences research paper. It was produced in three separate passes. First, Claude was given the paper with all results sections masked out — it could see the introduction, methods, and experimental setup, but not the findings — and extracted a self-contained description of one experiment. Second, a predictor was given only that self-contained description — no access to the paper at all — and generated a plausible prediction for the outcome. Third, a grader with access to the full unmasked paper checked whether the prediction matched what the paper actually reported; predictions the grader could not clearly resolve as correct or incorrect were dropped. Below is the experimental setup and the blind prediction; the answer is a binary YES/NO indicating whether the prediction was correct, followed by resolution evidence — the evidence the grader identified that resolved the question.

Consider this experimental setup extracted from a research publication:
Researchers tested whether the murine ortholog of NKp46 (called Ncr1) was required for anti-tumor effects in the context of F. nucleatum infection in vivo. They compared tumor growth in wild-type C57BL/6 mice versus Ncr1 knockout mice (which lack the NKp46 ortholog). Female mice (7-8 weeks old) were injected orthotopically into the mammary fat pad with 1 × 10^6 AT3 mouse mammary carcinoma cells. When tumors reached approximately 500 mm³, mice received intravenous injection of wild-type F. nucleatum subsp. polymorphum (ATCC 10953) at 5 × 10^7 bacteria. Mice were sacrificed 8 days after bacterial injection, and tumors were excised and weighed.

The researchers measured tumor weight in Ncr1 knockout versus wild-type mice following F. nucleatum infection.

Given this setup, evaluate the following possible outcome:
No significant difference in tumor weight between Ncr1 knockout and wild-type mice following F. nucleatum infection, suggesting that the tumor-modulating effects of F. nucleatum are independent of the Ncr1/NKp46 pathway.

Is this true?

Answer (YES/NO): NO